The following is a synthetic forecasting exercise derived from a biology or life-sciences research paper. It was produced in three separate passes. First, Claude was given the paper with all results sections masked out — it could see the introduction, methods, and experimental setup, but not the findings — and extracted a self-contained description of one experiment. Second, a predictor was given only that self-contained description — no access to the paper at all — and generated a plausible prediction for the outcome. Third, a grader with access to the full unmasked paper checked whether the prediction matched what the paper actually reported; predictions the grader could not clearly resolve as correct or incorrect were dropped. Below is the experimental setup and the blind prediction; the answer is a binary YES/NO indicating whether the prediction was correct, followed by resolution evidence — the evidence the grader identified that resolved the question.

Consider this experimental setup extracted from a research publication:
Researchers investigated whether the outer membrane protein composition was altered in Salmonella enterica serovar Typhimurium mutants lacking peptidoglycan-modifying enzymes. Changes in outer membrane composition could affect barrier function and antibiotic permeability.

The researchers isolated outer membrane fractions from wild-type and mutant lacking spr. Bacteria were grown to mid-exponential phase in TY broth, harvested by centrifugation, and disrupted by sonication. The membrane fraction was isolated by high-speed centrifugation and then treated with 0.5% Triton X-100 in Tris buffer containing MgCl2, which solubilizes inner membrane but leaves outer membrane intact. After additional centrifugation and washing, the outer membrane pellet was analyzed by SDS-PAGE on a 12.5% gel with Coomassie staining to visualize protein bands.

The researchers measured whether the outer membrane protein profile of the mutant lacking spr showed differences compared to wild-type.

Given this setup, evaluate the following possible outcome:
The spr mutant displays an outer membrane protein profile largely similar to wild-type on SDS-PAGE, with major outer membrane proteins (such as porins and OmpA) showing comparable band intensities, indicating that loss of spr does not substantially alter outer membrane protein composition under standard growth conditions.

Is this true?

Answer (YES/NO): YES